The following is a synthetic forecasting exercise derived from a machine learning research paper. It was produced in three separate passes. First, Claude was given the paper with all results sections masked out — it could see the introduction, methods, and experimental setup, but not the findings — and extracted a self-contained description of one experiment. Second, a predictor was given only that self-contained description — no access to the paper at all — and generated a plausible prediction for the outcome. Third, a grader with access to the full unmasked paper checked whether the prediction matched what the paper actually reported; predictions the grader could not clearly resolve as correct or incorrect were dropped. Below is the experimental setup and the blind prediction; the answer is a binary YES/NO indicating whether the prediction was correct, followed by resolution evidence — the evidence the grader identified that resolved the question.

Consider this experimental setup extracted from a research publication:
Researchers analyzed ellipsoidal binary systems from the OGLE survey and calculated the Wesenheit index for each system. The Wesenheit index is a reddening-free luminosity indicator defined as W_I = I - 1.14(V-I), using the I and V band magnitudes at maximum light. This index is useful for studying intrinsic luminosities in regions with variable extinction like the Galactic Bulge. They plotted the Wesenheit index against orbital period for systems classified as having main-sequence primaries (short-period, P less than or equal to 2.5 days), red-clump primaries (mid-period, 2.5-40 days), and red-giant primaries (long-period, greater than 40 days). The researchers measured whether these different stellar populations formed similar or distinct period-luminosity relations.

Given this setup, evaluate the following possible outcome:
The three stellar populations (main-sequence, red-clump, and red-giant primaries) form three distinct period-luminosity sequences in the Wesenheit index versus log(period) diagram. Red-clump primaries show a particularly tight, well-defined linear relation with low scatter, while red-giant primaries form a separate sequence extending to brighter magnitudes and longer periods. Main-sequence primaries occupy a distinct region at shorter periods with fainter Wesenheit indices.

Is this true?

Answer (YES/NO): NO